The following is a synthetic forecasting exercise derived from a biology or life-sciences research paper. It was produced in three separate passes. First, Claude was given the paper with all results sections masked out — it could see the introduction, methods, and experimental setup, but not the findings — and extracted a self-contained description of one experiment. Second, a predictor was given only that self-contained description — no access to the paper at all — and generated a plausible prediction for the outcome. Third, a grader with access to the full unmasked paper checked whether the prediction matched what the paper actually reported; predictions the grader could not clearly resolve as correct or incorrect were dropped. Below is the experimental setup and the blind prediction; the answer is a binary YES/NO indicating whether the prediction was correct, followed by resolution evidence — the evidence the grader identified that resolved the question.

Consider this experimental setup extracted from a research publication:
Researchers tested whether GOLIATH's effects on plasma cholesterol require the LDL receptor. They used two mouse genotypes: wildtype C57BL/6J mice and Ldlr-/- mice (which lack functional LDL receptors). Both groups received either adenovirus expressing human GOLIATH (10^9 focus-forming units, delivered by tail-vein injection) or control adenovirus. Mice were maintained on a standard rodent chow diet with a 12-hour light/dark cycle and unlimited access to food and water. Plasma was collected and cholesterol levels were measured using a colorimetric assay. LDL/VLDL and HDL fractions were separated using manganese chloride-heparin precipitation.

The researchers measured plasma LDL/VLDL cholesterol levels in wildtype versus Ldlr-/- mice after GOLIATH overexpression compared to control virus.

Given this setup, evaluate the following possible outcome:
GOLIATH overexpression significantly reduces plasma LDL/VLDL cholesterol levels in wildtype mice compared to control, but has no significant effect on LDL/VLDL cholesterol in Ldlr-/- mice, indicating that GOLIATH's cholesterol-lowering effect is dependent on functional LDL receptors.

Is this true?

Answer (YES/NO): NO